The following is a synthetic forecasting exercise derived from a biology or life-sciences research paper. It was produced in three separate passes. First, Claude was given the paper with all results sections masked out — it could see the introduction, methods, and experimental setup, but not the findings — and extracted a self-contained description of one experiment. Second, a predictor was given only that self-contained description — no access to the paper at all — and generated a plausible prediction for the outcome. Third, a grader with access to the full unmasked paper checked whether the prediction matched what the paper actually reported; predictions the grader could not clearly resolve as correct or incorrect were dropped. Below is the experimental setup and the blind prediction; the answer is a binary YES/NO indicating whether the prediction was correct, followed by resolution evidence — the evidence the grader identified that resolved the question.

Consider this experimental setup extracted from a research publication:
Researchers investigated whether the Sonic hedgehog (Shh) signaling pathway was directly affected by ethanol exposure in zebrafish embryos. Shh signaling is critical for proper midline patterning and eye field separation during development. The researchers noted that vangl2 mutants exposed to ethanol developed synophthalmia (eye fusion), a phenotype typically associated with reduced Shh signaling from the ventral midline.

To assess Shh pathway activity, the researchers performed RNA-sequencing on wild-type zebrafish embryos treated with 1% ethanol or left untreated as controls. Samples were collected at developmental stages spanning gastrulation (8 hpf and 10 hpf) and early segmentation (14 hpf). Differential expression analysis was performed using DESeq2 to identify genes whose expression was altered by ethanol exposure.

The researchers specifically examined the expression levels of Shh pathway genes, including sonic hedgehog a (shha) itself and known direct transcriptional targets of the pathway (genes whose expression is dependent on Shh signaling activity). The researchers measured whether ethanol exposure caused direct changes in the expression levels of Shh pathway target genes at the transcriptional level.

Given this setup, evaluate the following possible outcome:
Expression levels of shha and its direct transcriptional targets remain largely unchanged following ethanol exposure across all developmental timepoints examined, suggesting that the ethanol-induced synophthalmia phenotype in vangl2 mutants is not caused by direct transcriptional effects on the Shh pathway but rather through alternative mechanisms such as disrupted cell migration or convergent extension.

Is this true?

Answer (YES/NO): YES